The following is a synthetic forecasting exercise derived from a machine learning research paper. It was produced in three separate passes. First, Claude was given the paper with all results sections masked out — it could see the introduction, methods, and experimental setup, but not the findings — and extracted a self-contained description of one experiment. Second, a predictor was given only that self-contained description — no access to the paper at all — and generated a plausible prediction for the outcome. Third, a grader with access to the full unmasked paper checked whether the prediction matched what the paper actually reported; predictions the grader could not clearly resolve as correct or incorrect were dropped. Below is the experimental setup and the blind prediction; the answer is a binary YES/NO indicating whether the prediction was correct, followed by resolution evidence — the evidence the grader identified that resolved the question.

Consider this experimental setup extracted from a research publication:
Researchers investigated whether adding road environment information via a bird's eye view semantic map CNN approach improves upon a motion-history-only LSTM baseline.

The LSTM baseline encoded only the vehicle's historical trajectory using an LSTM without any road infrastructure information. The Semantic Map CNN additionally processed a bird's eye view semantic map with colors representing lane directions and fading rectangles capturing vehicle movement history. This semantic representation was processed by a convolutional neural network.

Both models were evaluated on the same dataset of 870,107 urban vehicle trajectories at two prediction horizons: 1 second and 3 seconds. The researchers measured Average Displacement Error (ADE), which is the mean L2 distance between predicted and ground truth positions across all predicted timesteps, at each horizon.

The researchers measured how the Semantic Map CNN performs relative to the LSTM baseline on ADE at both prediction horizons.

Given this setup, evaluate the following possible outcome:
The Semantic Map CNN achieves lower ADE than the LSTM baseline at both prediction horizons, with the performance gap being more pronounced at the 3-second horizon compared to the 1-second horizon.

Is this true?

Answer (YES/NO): NO